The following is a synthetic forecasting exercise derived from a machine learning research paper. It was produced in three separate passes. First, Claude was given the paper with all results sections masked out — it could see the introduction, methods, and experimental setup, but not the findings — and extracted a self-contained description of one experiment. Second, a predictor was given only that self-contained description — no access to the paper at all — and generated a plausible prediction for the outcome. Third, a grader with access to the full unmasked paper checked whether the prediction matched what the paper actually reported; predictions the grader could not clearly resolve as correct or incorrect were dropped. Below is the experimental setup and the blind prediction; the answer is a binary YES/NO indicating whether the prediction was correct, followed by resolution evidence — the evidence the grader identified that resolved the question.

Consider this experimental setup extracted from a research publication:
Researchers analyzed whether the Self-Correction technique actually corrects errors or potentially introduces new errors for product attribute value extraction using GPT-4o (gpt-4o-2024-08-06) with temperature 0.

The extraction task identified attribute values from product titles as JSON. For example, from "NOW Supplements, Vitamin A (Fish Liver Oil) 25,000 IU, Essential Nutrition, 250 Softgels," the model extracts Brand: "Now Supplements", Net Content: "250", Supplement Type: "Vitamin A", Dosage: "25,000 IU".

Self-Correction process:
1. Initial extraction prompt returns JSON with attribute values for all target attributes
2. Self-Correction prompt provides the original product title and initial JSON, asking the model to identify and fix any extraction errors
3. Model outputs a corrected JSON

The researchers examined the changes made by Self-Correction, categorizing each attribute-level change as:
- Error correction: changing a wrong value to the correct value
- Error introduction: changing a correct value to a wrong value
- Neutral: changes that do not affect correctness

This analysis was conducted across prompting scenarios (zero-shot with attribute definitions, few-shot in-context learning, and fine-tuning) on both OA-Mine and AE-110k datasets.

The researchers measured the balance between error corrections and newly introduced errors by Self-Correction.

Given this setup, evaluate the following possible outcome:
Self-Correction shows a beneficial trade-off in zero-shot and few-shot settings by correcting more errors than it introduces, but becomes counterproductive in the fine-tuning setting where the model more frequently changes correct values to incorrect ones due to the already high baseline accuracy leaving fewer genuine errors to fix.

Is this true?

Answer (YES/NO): NO